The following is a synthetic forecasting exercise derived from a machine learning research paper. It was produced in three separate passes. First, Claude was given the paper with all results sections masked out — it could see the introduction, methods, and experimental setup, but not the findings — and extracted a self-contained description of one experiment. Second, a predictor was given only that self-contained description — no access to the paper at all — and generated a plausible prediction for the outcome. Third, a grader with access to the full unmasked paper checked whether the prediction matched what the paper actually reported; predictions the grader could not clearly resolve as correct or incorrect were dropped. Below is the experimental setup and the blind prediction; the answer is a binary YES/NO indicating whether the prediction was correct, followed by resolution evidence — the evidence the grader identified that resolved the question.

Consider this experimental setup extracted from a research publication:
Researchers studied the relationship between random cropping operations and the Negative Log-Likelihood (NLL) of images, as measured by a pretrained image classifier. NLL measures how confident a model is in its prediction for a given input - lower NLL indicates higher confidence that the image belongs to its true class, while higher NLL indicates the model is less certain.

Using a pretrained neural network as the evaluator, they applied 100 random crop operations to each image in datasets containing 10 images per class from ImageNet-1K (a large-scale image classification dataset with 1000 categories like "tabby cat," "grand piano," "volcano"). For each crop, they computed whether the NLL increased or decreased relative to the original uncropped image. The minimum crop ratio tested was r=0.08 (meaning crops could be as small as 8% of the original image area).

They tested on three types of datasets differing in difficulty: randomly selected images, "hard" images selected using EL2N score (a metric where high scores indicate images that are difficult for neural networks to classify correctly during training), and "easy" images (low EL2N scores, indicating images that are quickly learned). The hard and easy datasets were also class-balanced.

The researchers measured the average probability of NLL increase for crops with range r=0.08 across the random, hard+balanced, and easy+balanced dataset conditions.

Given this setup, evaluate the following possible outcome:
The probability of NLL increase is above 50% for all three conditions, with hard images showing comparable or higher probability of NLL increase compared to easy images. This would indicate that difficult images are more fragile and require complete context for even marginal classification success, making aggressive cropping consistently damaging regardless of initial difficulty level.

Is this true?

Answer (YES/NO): YES